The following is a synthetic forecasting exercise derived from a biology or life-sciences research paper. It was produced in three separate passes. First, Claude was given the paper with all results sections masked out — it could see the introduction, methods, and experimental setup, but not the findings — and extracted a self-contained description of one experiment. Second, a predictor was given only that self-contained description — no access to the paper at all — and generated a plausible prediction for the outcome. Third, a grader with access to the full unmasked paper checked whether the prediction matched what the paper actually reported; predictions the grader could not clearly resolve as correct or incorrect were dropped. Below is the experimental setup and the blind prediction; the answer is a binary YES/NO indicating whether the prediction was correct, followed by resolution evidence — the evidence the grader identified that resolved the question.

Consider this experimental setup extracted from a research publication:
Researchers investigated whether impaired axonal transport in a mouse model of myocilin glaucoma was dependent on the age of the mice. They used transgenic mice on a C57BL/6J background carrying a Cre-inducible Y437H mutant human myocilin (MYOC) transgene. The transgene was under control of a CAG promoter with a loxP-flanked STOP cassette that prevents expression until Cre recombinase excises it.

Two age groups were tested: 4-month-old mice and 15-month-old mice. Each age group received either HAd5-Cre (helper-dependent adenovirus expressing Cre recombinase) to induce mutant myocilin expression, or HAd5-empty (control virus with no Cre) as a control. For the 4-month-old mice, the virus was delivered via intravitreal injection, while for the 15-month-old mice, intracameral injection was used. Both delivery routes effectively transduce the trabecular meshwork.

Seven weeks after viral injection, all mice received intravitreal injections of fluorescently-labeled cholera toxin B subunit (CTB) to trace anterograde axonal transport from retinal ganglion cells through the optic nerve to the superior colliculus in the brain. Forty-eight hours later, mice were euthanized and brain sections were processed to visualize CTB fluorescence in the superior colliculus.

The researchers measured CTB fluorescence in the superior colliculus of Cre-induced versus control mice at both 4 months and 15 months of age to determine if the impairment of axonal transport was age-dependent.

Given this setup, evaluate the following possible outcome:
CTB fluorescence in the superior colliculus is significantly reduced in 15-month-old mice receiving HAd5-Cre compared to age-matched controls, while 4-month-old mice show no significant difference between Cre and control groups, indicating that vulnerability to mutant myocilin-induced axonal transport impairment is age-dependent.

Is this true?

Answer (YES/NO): NO